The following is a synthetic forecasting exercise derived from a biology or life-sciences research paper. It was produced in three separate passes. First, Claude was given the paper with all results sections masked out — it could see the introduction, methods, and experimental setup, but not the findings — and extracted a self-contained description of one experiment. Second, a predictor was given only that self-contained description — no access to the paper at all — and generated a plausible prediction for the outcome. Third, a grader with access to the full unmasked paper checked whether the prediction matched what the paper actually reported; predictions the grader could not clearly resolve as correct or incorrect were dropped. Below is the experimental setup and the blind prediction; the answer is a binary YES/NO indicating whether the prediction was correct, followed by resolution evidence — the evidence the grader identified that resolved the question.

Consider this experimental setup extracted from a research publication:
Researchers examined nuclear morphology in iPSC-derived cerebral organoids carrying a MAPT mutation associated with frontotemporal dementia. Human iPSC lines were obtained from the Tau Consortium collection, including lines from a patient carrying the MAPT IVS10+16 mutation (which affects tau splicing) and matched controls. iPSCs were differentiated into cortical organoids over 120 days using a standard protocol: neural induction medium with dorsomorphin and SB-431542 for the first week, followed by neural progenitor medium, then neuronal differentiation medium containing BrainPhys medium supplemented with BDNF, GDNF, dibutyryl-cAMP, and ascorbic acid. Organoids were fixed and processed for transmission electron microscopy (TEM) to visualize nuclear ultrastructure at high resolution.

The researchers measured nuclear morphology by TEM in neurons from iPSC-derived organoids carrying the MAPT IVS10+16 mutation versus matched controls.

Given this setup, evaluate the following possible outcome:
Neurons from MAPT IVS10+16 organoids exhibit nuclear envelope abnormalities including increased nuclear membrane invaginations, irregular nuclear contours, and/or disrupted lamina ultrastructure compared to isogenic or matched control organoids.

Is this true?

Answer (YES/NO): YES